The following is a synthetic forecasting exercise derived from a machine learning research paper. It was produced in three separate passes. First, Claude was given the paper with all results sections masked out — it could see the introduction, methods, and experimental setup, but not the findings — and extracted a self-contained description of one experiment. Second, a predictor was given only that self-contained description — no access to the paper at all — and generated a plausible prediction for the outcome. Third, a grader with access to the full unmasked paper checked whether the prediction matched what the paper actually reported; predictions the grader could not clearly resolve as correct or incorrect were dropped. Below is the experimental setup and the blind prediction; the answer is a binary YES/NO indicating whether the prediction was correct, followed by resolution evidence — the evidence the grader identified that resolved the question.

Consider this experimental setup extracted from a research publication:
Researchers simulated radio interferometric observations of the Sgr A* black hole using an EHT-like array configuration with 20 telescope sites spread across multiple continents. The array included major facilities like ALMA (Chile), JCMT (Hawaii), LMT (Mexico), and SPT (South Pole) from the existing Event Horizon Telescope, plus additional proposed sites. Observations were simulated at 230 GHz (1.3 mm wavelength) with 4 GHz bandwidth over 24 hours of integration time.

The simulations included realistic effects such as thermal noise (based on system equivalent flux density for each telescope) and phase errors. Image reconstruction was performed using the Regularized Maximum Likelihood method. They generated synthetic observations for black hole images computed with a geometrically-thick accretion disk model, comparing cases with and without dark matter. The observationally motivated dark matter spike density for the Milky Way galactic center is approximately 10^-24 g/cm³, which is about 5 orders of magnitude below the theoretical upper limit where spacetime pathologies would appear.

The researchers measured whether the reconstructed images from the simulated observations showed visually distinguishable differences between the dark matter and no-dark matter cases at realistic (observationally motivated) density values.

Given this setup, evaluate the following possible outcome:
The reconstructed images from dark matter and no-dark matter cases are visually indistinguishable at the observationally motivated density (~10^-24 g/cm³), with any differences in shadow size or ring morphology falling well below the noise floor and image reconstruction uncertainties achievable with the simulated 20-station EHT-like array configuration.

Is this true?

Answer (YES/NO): YES